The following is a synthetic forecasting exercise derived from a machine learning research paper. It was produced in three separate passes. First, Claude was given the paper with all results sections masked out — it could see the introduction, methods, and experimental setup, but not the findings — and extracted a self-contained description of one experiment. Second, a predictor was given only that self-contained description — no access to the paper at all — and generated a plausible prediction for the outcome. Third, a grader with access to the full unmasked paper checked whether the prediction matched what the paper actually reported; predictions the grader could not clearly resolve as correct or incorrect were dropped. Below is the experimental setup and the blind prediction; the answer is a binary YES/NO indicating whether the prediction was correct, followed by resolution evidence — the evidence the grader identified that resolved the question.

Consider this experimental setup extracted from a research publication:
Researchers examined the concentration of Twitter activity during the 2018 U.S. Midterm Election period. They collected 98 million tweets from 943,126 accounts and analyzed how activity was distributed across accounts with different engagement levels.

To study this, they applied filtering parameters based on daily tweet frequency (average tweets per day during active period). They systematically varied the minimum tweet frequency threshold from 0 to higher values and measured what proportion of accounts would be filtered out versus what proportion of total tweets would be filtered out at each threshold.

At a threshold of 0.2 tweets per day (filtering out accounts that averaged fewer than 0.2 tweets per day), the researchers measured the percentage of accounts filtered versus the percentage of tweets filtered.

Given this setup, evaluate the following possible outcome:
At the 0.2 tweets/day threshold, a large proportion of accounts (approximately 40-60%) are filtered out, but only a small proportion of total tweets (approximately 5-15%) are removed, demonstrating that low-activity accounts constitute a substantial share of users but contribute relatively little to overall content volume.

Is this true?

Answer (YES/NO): NO